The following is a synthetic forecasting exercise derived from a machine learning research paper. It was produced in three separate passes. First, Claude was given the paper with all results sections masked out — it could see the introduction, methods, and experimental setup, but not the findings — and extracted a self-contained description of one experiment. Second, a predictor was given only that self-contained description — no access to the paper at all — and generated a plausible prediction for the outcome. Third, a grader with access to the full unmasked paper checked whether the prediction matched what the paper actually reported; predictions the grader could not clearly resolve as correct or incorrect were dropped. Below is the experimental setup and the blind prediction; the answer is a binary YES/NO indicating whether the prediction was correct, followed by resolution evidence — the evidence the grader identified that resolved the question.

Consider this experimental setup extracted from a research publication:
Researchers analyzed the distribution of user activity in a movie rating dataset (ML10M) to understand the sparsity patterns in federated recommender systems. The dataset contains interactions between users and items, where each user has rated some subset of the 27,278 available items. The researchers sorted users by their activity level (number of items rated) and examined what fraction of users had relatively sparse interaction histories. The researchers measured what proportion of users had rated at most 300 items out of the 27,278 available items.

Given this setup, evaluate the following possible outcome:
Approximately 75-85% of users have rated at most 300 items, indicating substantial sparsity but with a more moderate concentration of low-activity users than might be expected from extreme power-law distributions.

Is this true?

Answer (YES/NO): NO